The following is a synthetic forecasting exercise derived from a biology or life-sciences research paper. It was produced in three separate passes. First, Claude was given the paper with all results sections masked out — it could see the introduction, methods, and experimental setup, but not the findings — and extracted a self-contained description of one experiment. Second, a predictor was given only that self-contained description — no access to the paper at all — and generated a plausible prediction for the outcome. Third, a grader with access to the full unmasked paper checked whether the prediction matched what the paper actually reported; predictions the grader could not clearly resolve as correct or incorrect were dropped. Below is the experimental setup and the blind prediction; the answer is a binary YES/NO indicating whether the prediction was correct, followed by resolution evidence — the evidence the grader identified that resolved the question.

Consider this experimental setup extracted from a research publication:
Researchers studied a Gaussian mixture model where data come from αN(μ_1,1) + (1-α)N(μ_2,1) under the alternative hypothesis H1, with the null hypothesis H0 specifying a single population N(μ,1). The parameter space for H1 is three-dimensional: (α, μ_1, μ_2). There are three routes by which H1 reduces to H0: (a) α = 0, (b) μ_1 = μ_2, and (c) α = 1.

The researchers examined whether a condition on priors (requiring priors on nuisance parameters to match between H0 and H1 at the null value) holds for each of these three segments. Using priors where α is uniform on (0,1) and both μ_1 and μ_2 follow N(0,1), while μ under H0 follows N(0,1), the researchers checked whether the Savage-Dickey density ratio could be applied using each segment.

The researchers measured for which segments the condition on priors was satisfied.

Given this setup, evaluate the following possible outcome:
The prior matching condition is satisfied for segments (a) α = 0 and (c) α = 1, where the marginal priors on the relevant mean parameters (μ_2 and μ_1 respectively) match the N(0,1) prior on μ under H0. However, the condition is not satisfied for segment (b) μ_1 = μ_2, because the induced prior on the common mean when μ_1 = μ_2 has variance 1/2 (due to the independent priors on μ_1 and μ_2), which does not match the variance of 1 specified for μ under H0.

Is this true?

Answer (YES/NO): YES